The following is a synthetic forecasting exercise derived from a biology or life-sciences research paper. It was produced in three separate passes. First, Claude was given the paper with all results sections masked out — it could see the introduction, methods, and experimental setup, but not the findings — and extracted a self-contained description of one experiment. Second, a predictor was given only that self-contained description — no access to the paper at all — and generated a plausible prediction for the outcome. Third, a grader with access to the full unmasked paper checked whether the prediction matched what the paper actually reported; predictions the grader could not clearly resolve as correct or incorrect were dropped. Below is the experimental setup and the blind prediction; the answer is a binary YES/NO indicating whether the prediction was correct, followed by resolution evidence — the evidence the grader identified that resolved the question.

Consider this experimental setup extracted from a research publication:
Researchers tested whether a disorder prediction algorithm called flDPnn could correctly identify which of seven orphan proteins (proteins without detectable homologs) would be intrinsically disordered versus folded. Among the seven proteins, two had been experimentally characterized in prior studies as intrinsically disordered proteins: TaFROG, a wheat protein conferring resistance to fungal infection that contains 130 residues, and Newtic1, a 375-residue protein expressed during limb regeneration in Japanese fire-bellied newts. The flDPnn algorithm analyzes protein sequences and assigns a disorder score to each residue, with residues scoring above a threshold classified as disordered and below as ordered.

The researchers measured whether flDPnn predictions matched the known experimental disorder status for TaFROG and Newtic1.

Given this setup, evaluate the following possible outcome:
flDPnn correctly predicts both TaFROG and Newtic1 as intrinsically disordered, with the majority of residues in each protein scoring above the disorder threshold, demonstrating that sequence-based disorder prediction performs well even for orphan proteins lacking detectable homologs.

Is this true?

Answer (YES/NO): YES